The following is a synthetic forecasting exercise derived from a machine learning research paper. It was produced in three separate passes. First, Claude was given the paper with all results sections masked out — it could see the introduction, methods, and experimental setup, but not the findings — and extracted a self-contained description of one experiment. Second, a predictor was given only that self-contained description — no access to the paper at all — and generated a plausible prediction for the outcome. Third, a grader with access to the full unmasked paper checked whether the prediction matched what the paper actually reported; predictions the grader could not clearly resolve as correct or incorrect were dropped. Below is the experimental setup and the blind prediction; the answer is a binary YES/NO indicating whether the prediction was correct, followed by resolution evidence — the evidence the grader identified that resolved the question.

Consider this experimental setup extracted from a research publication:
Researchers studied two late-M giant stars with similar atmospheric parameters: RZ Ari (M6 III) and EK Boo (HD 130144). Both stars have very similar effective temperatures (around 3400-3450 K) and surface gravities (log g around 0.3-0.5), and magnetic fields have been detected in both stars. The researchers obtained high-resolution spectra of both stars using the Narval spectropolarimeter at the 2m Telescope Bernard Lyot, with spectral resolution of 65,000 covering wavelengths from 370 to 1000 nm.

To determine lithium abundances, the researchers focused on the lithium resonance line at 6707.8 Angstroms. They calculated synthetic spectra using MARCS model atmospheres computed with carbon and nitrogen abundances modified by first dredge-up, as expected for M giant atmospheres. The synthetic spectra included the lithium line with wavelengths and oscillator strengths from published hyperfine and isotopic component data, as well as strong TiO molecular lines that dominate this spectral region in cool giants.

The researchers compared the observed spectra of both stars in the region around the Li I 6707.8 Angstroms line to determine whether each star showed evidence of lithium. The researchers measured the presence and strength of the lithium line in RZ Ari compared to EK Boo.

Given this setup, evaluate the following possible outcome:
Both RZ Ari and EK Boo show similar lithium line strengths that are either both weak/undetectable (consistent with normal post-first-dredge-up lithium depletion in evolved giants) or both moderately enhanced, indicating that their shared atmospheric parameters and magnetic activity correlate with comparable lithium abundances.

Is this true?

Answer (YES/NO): NO